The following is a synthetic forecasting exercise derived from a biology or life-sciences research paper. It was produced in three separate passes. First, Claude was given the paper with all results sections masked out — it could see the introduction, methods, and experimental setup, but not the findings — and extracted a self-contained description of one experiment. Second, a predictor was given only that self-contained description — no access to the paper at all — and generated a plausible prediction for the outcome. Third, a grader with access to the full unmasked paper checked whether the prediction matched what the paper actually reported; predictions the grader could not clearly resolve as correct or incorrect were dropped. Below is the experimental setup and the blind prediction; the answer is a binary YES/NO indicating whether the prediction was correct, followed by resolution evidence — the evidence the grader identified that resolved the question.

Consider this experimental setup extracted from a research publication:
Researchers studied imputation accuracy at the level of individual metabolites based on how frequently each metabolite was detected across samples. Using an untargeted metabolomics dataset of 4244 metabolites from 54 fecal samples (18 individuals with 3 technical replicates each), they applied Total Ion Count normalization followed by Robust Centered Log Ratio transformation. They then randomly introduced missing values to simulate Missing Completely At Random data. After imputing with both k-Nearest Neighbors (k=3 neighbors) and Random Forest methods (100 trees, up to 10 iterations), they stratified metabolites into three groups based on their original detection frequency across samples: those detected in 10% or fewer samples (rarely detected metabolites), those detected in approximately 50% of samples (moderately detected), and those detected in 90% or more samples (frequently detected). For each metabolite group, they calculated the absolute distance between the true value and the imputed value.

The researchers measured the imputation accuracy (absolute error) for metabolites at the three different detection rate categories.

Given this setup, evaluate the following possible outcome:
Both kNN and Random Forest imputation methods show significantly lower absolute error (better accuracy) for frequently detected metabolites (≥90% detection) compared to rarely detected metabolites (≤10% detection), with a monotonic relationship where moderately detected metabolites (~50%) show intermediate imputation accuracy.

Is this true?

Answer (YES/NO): YES